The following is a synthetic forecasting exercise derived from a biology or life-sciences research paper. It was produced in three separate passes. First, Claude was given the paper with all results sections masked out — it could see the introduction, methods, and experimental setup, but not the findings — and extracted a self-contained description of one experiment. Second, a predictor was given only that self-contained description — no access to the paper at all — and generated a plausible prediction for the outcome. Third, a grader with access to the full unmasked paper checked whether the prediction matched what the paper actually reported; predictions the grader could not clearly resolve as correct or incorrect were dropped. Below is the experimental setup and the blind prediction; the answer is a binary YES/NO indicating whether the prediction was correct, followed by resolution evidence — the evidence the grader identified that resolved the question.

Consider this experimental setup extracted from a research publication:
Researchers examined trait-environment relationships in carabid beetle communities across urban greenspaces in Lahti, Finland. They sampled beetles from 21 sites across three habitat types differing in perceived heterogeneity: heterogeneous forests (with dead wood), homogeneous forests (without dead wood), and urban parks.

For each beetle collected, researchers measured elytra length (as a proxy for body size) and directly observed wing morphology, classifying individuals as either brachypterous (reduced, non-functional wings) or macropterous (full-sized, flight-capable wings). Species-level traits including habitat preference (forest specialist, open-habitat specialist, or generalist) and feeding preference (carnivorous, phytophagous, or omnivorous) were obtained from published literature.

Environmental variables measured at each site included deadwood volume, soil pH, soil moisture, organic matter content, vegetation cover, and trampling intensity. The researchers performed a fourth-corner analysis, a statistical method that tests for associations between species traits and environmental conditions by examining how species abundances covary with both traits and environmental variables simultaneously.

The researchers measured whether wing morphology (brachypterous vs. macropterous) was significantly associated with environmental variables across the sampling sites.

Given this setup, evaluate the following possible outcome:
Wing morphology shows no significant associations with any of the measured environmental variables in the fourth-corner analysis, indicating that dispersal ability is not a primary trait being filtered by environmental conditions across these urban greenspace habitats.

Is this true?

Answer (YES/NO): NO